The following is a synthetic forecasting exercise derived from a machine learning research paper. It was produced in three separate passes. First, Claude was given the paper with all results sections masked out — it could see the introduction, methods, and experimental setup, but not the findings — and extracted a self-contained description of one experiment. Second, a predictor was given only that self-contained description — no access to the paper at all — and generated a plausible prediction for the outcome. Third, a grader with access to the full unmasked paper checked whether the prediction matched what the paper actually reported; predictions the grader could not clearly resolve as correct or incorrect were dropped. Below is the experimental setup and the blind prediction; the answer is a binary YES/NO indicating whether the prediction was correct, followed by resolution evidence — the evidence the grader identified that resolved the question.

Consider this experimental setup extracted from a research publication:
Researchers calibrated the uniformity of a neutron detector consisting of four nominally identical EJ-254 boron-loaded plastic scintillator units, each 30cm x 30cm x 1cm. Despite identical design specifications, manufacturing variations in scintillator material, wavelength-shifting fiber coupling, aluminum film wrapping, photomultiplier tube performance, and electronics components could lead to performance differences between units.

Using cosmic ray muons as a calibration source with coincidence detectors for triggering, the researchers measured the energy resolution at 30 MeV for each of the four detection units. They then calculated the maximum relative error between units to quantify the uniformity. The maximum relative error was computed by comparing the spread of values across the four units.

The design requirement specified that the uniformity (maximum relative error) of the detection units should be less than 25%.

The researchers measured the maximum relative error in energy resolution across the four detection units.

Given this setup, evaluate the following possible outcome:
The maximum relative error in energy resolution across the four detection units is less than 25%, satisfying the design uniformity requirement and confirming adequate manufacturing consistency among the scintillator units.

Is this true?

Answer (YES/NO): YES